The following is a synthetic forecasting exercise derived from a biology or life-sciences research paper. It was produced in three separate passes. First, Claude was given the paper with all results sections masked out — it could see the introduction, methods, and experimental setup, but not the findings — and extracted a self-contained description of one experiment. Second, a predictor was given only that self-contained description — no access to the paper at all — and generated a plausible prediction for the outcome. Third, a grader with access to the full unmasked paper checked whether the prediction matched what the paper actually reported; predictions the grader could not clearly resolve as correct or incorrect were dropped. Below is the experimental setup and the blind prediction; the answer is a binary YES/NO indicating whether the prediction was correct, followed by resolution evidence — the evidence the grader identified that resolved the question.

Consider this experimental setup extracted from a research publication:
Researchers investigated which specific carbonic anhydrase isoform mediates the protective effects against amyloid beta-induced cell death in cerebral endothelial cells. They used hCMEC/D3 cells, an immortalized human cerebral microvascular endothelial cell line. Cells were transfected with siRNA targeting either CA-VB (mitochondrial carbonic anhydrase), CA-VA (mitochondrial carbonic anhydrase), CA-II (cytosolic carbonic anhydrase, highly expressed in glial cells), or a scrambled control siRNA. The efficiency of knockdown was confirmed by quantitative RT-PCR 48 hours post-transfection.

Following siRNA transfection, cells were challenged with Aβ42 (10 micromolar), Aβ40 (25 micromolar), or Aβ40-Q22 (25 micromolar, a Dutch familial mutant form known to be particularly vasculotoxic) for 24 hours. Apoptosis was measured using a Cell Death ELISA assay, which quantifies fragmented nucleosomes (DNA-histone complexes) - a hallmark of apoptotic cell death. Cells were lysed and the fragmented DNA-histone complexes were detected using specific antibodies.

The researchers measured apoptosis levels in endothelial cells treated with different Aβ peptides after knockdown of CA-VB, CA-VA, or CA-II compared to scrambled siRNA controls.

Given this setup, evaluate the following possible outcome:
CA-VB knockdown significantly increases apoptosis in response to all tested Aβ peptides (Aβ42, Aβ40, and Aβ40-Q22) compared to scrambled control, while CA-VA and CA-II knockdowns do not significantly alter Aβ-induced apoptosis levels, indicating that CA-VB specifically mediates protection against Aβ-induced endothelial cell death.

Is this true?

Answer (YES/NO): NO